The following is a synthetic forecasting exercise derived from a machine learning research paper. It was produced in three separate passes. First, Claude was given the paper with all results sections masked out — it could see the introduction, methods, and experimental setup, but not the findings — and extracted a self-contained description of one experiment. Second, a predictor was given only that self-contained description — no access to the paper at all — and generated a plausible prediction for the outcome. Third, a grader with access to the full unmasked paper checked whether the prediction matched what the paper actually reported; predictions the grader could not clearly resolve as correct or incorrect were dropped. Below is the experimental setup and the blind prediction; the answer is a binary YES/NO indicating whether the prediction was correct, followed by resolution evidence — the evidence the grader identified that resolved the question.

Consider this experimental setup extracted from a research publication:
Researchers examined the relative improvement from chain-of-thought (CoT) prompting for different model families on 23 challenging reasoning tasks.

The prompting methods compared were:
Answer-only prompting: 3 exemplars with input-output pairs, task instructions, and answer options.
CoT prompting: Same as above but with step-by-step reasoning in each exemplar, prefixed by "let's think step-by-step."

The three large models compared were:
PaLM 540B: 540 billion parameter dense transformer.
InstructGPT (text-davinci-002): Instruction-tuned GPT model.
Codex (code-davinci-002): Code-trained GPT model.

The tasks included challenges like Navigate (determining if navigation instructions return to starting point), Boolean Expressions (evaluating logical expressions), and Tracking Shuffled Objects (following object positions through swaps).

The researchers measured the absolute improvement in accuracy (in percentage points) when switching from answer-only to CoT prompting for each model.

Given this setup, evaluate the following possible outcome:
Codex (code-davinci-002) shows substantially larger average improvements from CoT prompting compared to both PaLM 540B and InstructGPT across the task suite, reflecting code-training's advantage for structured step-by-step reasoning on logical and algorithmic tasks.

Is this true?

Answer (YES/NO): NO